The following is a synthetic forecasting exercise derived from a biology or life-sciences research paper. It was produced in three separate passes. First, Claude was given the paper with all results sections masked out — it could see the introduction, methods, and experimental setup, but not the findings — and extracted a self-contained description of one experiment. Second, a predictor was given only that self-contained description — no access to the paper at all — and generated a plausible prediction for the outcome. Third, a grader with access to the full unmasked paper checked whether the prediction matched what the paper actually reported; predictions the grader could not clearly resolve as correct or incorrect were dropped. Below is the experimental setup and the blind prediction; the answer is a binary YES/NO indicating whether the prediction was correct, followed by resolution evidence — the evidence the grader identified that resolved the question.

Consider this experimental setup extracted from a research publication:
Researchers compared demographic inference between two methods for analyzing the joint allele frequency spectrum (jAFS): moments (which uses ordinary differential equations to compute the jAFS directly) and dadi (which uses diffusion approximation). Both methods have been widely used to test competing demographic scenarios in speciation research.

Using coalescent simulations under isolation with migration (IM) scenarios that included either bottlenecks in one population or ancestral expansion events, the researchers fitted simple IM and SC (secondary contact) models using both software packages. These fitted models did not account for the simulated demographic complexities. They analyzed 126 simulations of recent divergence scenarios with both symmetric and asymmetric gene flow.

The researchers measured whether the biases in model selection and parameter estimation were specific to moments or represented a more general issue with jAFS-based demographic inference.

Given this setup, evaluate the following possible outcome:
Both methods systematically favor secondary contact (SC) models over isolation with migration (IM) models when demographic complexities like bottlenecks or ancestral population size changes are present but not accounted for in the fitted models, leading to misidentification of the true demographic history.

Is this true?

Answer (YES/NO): YES